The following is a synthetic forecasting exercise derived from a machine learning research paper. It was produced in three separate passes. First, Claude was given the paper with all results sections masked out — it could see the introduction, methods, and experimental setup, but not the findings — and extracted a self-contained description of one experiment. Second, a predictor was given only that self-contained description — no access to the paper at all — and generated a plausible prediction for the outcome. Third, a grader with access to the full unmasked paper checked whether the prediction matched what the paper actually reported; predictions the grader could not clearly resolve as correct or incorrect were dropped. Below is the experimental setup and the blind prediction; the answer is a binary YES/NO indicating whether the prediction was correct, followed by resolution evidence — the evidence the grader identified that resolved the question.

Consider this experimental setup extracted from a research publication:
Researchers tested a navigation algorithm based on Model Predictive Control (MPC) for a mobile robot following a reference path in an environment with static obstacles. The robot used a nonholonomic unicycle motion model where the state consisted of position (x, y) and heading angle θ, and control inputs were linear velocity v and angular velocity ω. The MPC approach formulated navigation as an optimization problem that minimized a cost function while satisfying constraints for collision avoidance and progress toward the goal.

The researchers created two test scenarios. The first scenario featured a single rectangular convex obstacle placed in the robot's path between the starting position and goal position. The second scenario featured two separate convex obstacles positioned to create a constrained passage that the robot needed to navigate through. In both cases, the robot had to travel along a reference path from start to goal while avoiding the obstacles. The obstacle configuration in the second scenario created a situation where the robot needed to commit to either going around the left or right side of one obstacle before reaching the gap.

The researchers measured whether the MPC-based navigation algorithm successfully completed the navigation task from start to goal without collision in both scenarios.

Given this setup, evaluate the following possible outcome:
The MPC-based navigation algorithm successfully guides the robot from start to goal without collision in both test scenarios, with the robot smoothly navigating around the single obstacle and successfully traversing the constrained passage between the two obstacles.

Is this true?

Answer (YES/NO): NO